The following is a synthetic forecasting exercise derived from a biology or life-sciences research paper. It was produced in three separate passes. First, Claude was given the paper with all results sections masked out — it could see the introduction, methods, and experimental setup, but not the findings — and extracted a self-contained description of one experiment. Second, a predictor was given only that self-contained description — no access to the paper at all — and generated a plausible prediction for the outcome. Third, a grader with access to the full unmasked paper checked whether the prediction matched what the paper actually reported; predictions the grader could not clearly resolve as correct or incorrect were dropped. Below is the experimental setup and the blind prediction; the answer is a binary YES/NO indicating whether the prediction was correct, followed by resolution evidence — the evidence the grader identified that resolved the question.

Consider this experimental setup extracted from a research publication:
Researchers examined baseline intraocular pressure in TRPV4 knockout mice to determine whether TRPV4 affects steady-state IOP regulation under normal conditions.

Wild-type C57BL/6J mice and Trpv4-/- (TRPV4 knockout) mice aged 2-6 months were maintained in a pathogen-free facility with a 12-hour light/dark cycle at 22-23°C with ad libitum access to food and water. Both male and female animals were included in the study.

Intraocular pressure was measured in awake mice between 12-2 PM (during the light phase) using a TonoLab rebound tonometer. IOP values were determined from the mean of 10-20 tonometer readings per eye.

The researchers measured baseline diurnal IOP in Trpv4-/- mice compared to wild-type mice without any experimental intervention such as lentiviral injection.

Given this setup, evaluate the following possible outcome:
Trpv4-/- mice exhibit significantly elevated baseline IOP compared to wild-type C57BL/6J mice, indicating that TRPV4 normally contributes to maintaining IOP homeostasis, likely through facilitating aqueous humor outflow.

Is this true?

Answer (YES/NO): NO